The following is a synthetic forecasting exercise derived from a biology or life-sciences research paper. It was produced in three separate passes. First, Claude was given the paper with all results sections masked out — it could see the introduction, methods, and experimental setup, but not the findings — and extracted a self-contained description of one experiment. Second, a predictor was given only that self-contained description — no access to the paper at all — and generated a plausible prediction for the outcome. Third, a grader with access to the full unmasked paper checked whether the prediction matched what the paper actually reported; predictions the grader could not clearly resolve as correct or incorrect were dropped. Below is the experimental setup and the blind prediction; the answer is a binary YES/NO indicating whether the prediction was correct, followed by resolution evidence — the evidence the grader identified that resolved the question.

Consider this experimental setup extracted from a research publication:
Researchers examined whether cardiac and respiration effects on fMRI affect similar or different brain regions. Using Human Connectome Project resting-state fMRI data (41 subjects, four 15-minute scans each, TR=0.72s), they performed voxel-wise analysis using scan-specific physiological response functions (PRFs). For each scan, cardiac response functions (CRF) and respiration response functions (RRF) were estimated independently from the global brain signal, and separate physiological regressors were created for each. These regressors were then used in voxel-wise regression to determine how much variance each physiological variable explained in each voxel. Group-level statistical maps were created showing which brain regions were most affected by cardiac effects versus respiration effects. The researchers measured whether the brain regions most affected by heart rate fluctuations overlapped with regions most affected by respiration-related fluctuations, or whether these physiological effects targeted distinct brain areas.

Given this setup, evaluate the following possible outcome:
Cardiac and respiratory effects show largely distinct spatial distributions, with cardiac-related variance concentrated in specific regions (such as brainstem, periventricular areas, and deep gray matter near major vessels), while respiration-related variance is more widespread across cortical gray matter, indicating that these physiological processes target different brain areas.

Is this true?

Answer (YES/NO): NO